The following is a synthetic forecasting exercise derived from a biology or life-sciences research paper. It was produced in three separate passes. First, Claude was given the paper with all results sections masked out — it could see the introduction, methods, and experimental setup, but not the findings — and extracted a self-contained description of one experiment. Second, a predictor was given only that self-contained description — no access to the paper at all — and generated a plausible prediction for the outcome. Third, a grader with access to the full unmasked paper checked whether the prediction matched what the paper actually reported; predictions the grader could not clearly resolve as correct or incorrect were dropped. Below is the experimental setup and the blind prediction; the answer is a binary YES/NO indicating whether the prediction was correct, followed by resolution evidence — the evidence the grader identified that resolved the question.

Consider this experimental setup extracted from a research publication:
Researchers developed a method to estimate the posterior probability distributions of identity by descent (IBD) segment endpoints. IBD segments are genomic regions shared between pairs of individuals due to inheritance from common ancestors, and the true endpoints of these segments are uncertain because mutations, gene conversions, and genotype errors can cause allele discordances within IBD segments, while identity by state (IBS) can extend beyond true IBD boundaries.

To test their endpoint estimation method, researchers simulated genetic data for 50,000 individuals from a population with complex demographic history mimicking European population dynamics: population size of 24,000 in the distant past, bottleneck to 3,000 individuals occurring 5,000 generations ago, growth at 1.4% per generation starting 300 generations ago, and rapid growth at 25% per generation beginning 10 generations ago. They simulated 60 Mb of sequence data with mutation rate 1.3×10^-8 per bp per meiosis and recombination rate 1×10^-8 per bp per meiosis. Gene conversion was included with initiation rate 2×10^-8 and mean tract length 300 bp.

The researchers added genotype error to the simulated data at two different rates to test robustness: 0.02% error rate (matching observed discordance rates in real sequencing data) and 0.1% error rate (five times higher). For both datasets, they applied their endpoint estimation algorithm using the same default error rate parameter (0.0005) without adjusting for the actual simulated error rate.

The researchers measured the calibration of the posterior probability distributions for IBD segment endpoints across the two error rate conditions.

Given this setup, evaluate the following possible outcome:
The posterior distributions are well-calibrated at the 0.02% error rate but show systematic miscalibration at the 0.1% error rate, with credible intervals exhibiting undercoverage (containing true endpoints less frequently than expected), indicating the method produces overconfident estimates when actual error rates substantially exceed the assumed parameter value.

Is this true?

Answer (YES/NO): NO